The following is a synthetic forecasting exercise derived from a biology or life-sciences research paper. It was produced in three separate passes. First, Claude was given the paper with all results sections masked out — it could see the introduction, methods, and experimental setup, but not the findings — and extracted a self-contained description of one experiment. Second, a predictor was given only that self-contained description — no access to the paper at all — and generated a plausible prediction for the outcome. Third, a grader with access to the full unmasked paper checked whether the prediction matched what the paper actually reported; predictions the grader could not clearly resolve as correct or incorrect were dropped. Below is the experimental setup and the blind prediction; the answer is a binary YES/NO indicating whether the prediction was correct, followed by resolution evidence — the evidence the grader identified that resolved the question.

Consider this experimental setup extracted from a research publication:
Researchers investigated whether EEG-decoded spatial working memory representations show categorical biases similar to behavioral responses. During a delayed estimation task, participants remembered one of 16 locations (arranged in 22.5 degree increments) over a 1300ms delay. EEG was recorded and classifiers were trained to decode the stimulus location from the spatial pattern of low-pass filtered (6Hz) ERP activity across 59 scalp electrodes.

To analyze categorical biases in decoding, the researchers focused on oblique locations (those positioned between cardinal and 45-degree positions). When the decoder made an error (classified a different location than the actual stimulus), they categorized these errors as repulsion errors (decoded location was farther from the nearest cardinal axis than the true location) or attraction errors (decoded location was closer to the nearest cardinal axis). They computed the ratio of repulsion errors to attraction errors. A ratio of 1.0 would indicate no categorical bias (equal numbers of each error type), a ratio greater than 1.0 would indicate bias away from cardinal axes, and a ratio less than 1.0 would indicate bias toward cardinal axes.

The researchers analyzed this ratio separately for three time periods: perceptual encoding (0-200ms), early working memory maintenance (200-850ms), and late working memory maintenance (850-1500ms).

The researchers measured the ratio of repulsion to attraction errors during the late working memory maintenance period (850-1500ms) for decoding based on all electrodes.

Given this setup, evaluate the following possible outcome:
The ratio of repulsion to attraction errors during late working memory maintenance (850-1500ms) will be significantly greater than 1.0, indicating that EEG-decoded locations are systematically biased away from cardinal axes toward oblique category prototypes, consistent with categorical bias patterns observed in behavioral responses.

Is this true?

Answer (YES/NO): YES